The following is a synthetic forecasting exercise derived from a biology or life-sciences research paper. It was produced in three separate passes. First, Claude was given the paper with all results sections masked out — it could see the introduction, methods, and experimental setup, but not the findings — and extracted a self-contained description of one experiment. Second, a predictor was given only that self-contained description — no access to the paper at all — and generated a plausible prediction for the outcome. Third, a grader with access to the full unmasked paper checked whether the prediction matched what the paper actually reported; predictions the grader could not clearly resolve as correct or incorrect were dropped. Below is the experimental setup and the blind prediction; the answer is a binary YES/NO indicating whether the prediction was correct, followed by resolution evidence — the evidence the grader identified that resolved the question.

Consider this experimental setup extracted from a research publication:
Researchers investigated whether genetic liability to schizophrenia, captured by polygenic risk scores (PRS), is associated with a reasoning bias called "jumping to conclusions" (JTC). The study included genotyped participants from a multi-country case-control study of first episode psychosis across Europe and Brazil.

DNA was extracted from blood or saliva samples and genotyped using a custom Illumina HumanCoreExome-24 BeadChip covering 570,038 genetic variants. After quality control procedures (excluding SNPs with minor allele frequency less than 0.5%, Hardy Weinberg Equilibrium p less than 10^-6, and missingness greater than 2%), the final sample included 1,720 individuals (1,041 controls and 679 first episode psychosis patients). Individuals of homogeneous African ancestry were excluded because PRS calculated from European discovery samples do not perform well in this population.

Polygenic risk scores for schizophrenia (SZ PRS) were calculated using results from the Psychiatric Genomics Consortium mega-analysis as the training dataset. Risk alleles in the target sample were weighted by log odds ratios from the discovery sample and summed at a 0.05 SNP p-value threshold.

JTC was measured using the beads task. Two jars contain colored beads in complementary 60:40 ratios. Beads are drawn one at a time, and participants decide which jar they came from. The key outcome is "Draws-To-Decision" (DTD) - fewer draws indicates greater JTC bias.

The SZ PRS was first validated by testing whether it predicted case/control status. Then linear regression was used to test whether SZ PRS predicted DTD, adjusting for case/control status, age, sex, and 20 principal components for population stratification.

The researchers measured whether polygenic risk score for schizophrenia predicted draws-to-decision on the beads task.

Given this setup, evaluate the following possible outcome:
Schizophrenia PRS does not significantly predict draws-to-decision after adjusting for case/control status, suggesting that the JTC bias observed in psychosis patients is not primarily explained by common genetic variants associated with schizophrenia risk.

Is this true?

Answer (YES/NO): YES